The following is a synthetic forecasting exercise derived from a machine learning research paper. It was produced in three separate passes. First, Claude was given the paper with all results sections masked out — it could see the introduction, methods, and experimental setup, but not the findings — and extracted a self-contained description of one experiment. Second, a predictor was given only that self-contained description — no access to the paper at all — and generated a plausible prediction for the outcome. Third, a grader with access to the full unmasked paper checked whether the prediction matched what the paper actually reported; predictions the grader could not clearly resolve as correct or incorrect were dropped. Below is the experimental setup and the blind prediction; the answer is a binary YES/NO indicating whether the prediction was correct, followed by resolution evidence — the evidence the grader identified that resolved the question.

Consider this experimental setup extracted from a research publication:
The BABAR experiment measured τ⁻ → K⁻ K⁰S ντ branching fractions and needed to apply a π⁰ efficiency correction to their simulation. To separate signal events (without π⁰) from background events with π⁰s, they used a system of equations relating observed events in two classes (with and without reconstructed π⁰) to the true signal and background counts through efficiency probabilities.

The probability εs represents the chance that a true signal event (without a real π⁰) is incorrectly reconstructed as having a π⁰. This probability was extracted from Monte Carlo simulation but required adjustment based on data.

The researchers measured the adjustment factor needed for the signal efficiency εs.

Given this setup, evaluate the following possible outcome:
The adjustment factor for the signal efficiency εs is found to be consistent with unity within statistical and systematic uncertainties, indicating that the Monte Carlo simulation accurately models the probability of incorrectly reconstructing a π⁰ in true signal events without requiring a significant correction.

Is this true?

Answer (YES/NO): NO